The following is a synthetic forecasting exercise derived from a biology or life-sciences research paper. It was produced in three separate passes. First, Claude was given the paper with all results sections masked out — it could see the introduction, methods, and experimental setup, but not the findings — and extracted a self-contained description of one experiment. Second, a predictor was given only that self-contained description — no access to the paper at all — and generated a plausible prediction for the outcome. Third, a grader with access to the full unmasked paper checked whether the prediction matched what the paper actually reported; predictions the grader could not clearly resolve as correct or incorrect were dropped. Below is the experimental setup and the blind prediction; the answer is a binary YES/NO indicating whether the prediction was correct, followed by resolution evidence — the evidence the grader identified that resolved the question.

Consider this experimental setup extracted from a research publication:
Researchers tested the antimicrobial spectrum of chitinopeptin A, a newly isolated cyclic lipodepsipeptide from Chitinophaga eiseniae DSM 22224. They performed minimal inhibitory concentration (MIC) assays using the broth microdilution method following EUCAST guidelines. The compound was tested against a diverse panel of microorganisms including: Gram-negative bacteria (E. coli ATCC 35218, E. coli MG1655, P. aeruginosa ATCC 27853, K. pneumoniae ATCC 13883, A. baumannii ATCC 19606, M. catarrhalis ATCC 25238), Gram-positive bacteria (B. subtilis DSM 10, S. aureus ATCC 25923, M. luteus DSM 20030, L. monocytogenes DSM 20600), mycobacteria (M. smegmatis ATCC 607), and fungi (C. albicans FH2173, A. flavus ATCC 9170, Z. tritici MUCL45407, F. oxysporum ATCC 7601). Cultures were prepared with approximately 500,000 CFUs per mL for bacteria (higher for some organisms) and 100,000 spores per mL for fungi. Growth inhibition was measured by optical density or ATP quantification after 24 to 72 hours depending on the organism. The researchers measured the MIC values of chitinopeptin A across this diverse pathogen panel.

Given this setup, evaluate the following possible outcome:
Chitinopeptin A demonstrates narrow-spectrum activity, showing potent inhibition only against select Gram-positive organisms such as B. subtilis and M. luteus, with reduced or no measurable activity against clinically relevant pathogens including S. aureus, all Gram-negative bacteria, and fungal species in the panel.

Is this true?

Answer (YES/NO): NO